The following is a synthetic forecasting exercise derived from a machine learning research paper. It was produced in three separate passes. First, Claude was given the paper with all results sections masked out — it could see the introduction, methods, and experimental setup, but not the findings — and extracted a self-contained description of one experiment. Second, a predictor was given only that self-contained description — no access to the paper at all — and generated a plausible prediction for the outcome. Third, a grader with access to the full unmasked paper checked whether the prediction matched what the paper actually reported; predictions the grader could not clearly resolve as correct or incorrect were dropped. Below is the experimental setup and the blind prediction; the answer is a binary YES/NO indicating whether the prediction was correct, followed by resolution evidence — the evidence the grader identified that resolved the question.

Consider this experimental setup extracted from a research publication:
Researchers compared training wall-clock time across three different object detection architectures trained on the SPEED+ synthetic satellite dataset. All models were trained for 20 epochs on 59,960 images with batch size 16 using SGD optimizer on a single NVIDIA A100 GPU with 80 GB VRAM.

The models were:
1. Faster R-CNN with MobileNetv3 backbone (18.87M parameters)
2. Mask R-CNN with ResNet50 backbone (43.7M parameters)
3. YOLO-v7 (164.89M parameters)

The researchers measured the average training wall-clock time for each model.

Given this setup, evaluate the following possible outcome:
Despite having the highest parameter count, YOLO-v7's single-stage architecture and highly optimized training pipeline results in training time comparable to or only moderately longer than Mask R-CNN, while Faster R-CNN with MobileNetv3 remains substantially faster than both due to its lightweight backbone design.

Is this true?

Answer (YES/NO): YES